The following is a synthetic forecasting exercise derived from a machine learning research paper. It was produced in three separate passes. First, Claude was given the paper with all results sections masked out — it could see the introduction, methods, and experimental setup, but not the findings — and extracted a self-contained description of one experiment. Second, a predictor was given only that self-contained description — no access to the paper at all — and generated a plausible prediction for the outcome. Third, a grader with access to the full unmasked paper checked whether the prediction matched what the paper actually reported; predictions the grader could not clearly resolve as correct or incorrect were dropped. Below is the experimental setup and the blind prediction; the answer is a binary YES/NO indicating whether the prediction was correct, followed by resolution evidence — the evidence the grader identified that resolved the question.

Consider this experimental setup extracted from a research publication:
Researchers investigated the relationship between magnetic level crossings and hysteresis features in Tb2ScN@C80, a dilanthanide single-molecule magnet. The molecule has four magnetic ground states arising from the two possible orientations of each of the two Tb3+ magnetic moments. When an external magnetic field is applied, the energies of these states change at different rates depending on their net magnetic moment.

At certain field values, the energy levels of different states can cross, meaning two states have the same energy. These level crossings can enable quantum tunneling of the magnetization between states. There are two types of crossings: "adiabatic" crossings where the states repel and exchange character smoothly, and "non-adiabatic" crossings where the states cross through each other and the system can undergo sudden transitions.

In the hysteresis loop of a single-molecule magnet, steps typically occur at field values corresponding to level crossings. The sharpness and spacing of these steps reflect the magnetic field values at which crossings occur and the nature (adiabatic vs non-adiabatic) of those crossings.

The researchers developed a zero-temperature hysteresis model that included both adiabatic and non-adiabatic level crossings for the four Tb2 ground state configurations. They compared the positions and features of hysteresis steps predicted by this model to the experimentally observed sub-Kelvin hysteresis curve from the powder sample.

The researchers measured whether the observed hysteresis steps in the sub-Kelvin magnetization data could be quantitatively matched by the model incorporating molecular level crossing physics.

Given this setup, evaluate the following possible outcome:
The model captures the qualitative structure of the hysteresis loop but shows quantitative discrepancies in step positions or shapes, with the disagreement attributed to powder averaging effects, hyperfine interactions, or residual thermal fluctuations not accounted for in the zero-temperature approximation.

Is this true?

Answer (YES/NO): YES